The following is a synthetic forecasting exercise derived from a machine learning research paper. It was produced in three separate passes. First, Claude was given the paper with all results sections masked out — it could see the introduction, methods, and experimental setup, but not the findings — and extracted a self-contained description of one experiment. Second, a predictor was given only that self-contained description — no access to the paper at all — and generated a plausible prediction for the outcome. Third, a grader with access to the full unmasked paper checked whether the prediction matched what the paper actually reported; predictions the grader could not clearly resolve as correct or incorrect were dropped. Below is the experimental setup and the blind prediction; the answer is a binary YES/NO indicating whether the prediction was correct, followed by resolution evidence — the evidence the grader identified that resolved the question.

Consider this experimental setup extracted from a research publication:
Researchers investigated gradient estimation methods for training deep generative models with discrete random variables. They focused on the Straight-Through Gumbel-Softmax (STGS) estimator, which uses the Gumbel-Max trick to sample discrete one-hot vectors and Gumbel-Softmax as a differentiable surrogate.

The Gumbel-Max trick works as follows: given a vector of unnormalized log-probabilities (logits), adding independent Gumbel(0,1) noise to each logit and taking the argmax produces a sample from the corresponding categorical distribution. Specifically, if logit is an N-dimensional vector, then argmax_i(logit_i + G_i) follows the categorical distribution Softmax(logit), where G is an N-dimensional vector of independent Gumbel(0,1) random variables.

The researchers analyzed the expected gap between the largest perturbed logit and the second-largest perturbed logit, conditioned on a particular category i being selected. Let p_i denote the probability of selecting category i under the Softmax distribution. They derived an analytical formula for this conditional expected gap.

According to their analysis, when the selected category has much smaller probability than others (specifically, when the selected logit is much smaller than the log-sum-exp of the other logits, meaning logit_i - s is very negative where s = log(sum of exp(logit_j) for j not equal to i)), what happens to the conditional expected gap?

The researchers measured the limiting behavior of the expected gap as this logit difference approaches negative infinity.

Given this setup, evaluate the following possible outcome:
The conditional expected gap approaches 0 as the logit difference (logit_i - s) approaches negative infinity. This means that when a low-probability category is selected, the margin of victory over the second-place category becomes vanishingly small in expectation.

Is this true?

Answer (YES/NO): NO